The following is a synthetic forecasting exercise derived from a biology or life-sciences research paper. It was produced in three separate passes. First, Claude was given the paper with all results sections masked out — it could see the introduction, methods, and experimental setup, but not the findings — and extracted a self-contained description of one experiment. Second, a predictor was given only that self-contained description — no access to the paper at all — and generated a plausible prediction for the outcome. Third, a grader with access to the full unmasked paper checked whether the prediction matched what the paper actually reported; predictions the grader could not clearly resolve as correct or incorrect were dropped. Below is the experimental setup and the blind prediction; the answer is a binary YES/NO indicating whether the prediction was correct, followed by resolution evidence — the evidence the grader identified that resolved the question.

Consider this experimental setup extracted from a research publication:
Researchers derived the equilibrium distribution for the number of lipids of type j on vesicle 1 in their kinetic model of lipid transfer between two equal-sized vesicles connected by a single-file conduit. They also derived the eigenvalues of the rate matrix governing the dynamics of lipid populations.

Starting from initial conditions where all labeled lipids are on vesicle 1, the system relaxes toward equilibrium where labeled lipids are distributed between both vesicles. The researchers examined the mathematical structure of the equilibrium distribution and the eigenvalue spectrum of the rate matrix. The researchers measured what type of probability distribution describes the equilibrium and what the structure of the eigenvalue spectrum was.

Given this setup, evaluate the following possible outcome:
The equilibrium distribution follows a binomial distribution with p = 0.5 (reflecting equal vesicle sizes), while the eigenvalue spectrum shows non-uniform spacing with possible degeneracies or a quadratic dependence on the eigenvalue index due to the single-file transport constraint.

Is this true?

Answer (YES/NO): NO